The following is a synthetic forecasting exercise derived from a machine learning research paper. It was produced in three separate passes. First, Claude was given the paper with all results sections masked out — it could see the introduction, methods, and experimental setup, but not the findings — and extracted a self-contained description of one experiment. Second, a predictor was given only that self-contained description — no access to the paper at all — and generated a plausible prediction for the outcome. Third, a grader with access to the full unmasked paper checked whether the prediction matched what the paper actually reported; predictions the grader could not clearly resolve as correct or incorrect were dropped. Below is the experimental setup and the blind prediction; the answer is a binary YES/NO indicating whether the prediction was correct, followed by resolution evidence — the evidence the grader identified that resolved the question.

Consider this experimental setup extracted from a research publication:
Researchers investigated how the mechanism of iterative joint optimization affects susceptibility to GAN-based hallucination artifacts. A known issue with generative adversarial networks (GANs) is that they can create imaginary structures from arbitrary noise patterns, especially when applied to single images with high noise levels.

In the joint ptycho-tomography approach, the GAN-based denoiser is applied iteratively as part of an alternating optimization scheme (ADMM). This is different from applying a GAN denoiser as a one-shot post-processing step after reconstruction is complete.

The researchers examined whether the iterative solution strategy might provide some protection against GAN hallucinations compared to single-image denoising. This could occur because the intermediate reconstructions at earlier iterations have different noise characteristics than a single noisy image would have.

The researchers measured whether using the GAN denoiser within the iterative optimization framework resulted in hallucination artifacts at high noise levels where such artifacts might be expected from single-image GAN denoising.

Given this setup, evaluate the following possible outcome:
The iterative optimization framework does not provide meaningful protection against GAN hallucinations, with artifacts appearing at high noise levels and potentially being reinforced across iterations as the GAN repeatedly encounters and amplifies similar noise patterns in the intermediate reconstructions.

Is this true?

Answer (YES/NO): NO